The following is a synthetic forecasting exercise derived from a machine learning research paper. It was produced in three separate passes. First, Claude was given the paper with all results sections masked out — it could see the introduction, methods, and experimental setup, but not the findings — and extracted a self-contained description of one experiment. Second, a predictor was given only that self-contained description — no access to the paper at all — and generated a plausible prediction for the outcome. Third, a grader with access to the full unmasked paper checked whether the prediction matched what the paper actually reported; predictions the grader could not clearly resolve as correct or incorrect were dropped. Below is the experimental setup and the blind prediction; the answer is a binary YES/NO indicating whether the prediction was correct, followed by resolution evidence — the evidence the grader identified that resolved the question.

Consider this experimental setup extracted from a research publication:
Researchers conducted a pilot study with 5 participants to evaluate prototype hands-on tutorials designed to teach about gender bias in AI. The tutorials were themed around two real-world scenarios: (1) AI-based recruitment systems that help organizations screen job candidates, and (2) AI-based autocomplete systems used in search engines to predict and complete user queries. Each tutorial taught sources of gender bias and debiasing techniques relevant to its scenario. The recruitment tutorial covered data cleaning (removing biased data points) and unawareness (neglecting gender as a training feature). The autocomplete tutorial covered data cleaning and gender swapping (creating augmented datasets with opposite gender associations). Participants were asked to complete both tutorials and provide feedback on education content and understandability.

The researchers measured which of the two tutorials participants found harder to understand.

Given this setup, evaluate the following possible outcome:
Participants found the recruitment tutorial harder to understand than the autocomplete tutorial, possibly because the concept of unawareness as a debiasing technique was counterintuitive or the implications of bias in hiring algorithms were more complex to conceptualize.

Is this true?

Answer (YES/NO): NO